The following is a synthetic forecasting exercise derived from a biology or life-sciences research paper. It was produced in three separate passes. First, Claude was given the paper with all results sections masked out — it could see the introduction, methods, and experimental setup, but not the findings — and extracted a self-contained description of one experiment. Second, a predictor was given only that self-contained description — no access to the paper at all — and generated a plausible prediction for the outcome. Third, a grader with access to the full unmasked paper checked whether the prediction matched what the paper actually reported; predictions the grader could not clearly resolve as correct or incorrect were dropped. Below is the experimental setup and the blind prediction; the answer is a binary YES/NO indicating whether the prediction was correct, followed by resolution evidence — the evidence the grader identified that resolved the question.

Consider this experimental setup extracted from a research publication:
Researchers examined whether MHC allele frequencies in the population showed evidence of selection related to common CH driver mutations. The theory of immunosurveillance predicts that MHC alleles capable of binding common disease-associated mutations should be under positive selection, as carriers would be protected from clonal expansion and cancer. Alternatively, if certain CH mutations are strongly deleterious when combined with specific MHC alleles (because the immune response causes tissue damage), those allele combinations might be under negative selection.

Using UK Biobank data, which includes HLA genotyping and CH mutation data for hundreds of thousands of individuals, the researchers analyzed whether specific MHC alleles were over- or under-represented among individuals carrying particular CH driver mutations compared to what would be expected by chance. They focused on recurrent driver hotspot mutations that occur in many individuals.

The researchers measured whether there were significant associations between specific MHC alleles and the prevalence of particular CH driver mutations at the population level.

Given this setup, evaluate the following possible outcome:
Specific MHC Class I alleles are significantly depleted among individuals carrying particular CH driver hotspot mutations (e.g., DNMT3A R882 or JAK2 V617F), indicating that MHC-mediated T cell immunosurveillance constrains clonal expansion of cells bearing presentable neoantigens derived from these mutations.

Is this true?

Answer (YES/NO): NO